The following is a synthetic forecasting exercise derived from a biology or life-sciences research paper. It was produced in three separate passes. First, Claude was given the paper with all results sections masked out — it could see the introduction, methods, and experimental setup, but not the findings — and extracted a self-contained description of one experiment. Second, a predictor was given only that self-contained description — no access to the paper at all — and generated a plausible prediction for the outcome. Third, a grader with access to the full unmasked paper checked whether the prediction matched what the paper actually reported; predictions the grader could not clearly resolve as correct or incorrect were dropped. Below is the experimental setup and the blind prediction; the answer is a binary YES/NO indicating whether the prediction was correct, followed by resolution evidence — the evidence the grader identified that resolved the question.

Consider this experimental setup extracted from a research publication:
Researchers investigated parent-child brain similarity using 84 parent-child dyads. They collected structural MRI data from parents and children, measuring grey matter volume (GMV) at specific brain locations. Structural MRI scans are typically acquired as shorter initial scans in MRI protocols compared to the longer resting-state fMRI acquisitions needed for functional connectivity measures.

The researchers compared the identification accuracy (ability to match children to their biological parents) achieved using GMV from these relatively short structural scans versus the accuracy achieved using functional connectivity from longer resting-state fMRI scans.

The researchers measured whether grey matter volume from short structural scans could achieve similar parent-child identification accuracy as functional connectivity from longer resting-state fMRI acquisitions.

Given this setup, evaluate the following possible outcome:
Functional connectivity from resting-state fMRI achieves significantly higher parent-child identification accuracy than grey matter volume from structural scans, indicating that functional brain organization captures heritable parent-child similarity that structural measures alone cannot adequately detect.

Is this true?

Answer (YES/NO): NO